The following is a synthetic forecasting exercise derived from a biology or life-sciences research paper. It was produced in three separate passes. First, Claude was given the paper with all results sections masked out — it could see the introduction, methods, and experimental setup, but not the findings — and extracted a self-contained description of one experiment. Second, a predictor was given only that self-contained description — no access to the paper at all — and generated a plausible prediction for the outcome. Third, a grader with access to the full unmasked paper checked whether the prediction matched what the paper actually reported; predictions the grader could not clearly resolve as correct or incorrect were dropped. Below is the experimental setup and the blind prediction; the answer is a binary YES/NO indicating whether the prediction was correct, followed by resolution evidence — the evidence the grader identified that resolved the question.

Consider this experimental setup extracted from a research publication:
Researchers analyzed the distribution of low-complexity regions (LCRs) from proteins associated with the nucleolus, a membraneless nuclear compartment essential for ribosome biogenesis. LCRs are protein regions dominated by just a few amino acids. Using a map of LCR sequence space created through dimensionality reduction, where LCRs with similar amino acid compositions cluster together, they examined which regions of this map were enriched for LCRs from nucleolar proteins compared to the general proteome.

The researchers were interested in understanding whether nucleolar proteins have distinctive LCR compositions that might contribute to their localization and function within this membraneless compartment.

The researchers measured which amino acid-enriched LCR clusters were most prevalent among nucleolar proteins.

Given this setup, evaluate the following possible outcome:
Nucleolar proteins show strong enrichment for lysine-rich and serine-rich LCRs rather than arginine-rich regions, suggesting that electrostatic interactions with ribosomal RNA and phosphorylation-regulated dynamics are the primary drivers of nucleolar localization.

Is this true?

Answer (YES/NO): NO